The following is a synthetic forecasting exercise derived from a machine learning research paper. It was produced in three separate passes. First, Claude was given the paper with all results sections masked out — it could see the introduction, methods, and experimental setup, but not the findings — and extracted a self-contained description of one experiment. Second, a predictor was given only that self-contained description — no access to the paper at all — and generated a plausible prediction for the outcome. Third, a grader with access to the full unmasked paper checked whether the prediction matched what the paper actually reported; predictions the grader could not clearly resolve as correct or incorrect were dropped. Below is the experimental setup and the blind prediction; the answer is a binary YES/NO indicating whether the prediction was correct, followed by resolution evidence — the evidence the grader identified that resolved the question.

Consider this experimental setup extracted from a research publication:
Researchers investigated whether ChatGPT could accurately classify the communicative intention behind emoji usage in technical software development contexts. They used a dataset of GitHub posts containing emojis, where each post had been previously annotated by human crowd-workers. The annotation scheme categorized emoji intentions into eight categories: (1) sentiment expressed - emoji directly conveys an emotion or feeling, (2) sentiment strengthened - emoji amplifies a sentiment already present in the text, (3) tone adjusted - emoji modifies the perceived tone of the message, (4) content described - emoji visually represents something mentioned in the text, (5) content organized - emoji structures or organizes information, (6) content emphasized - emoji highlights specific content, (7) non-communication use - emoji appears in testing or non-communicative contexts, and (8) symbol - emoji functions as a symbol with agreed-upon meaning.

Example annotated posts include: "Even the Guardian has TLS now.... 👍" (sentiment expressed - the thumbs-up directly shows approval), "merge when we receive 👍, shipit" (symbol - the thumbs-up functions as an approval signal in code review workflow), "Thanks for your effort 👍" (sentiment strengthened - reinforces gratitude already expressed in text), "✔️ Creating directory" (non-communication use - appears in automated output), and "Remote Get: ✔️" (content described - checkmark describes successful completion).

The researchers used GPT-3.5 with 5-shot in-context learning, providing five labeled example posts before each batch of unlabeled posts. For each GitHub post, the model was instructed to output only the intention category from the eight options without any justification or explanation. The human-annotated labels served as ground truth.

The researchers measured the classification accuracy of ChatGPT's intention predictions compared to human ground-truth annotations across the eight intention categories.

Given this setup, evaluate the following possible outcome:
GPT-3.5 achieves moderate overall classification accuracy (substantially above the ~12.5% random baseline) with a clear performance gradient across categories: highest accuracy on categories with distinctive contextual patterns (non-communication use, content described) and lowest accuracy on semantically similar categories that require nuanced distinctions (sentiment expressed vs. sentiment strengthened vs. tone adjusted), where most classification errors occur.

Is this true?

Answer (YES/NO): NO